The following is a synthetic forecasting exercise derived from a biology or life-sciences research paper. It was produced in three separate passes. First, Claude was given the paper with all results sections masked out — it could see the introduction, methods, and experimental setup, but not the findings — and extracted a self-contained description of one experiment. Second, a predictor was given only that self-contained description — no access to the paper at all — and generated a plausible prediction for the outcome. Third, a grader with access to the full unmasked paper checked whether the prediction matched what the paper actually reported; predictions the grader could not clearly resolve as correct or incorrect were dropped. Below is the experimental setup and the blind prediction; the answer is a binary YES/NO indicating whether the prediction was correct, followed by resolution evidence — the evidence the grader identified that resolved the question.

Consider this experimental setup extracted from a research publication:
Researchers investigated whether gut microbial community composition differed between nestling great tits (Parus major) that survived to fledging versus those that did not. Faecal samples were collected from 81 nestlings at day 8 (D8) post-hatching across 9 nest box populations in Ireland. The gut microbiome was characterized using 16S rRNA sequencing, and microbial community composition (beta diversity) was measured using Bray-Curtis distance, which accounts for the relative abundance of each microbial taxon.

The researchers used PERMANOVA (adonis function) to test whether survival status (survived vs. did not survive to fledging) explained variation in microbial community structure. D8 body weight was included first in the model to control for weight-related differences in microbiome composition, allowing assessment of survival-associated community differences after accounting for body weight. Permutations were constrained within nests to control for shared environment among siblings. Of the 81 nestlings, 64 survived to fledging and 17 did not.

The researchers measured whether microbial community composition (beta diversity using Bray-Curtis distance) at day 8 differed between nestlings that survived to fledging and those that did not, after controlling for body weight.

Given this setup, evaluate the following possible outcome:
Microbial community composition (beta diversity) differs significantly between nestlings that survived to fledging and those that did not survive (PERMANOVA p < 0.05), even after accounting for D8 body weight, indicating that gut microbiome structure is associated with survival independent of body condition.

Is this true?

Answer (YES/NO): NO